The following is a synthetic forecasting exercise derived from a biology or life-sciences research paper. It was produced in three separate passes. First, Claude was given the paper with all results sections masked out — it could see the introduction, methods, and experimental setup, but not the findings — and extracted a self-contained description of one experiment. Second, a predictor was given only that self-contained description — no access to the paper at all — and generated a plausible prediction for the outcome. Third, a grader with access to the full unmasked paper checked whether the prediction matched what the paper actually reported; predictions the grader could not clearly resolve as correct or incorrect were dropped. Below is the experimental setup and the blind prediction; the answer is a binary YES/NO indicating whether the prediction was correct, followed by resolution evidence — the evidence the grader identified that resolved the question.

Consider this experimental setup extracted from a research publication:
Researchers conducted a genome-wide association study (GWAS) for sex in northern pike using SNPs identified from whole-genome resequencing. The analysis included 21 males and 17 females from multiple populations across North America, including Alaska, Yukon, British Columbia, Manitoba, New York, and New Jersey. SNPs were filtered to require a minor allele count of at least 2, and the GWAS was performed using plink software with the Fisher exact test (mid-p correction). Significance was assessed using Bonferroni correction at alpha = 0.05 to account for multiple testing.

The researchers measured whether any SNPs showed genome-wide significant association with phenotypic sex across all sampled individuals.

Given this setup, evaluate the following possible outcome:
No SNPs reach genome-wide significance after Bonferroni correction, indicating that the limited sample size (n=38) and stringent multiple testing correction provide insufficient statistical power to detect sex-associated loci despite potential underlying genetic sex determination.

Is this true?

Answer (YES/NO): NO